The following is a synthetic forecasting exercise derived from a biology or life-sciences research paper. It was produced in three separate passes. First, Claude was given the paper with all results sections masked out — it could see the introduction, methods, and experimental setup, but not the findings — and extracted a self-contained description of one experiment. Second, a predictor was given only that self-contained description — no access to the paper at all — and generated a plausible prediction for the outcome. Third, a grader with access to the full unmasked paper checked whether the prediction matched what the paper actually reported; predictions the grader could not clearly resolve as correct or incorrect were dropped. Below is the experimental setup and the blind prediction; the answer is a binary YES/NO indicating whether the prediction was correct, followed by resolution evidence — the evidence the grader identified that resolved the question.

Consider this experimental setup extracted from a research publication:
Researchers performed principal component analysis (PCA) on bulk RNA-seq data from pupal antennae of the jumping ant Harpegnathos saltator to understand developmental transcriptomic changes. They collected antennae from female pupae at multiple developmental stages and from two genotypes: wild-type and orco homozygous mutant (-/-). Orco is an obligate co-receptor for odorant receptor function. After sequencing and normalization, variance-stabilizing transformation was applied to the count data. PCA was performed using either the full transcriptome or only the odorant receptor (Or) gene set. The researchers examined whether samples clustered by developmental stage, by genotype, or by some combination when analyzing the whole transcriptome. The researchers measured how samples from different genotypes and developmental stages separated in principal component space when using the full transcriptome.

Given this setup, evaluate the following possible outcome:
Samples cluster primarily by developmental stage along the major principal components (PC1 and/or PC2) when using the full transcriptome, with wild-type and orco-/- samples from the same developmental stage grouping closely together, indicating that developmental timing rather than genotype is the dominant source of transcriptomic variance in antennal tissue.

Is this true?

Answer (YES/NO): YES